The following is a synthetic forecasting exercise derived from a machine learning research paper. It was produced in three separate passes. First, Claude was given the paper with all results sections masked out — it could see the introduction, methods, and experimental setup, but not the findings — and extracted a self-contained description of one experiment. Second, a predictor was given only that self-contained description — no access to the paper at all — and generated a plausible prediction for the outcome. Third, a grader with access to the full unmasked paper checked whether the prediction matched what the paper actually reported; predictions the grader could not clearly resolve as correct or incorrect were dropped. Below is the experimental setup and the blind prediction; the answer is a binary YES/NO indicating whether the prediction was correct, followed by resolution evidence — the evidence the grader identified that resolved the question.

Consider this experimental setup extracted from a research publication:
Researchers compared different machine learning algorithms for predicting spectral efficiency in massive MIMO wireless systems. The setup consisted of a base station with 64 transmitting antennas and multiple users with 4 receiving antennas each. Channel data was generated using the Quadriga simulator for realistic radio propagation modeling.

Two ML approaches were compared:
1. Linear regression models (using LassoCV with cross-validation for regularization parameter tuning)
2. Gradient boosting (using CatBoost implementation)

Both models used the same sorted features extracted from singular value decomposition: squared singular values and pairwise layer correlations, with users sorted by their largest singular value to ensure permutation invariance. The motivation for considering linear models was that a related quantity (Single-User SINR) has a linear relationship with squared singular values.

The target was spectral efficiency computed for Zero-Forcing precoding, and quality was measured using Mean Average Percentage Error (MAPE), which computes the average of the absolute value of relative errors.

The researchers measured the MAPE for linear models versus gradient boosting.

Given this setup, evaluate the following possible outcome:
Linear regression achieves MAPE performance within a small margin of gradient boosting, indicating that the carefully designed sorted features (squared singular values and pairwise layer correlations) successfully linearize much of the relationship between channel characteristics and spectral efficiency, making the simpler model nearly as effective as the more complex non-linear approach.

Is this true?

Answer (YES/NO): NO